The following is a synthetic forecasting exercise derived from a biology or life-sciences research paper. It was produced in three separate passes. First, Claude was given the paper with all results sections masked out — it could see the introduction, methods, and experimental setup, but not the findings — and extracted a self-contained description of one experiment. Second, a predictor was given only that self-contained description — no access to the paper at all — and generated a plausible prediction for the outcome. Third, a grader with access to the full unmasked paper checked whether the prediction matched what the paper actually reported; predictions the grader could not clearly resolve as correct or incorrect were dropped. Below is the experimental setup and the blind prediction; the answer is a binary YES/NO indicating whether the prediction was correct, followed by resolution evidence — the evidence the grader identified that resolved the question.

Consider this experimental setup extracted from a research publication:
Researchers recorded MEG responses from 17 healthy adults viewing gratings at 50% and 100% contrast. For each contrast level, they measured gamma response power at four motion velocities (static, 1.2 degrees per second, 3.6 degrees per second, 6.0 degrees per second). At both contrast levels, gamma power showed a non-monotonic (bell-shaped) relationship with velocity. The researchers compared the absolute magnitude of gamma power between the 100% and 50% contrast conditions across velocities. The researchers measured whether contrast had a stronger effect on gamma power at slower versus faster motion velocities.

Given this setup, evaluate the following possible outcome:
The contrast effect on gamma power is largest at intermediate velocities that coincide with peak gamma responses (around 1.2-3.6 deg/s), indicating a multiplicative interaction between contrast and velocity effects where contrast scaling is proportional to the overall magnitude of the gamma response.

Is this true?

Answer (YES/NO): NO